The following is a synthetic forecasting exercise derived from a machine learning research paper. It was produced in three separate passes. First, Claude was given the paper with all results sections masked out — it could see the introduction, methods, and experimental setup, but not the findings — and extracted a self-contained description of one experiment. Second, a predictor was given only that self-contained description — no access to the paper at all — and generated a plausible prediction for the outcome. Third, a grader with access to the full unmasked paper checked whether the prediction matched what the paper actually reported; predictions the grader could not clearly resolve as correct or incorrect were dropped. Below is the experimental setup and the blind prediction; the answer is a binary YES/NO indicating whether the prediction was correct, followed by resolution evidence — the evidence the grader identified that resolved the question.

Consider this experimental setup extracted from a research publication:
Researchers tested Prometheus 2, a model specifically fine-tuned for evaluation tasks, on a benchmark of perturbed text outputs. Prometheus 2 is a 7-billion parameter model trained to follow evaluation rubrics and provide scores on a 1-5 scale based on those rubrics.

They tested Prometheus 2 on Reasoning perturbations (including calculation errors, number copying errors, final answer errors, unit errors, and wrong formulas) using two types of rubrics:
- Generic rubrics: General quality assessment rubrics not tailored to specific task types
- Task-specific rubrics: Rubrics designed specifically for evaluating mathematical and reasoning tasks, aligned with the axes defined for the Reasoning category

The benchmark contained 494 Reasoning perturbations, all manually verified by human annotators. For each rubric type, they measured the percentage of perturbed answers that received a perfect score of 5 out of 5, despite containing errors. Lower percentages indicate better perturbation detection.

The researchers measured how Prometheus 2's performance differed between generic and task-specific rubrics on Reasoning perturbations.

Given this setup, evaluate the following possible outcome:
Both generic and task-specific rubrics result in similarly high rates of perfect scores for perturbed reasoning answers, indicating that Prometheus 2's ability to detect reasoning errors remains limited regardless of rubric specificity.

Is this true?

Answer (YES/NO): NO